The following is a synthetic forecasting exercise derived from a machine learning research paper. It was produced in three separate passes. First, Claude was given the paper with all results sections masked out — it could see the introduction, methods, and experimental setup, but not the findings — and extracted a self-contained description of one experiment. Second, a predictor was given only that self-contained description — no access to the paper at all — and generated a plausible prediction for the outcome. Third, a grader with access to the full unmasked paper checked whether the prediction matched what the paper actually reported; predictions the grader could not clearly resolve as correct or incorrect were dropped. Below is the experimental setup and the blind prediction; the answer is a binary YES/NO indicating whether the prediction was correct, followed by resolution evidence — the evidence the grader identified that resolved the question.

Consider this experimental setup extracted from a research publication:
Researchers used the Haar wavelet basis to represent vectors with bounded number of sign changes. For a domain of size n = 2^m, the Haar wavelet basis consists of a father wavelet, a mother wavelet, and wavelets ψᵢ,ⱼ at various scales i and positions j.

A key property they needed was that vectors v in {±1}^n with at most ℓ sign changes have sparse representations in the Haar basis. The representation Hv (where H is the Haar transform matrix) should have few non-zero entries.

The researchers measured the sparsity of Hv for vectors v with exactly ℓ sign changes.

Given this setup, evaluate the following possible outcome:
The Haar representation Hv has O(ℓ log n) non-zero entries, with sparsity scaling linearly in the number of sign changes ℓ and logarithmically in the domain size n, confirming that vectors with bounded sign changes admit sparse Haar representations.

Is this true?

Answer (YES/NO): YES